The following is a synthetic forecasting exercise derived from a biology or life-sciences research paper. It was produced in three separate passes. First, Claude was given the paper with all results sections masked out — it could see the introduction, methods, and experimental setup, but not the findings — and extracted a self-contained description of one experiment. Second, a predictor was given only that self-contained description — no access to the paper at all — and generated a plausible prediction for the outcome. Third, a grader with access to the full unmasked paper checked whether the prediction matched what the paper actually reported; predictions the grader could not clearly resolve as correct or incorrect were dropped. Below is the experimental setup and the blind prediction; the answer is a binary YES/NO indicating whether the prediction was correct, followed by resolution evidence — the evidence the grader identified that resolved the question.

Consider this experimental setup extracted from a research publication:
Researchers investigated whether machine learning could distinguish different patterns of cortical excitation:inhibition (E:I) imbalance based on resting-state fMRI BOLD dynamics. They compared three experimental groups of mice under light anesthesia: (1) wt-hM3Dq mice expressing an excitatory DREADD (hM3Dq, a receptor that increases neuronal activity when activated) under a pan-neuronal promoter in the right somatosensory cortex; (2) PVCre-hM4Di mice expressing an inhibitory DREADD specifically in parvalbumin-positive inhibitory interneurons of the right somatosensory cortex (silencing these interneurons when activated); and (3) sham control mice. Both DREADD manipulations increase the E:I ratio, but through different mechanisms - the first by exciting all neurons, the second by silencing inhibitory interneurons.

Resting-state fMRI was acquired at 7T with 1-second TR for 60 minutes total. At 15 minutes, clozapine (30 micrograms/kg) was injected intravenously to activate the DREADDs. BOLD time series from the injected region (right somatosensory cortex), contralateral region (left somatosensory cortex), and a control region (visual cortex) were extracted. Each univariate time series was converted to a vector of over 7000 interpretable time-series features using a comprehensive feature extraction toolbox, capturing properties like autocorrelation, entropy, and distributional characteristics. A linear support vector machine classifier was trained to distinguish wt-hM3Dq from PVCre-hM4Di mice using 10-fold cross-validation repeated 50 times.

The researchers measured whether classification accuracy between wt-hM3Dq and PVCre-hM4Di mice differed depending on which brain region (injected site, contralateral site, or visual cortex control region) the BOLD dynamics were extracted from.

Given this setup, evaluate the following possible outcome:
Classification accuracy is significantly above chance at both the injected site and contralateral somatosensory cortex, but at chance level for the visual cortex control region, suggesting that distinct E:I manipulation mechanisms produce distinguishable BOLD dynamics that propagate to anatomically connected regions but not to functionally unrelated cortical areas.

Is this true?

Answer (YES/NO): NO